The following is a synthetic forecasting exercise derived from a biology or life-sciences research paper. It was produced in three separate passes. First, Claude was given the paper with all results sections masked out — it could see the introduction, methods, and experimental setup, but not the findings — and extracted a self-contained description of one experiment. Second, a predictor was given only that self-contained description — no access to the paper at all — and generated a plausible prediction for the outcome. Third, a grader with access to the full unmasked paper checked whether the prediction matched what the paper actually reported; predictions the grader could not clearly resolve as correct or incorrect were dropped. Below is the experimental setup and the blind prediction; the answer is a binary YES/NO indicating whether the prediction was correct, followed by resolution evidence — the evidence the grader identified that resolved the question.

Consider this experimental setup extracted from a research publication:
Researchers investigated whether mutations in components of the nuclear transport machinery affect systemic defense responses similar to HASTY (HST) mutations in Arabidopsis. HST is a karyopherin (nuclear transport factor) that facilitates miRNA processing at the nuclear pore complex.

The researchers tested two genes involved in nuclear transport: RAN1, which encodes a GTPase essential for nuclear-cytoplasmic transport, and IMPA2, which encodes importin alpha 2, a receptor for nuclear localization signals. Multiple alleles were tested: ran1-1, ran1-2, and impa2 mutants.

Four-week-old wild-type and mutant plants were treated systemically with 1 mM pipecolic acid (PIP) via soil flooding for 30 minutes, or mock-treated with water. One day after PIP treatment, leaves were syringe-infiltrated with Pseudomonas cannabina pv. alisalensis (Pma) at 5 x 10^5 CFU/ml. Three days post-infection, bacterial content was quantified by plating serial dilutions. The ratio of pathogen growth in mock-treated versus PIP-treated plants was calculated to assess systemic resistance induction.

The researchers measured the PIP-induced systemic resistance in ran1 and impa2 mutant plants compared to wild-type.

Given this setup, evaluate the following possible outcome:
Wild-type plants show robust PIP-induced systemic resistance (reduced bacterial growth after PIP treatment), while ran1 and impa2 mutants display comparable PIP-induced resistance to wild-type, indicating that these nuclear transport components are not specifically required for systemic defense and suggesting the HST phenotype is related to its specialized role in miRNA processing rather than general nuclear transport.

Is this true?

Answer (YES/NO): NO